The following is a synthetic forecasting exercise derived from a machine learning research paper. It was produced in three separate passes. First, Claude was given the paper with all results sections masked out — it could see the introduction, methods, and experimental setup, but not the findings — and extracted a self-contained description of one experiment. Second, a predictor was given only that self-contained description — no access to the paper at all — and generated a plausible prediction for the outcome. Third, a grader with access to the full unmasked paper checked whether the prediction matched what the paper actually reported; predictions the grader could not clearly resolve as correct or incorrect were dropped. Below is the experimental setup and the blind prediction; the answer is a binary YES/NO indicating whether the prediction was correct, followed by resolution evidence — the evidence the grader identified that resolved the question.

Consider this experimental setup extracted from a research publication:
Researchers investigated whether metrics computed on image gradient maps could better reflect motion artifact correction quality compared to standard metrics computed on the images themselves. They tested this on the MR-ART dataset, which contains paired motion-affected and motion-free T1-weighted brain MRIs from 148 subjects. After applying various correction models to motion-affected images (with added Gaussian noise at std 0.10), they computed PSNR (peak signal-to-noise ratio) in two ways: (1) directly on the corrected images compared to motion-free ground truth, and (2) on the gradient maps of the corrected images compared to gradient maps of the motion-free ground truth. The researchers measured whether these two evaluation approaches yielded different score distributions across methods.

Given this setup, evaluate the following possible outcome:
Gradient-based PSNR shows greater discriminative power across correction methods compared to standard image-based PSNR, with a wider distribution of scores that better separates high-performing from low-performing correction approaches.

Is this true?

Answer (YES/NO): YES